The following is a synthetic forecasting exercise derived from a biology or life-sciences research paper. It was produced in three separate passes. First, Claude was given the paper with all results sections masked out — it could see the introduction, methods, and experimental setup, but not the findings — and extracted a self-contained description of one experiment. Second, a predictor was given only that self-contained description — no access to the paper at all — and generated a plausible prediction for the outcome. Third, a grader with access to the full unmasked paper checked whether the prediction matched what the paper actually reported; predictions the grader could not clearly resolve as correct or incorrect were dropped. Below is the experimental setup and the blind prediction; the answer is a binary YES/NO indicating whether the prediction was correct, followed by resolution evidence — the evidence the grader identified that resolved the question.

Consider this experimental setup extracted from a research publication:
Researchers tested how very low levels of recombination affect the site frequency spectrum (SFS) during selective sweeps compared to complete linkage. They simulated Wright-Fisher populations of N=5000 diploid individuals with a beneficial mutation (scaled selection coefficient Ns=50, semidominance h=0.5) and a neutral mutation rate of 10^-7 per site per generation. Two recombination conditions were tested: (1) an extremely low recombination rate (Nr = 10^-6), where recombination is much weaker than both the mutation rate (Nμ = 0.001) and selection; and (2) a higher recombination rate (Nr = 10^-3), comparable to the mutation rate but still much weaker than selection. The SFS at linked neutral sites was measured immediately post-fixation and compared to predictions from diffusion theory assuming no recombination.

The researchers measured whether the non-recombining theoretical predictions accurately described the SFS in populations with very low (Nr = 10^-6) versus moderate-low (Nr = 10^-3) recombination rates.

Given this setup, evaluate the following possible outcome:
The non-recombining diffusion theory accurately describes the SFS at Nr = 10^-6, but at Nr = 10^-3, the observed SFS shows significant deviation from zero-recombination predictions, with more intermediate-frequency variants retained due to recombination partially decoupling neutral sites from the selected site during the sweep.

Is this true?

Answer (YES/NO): NO